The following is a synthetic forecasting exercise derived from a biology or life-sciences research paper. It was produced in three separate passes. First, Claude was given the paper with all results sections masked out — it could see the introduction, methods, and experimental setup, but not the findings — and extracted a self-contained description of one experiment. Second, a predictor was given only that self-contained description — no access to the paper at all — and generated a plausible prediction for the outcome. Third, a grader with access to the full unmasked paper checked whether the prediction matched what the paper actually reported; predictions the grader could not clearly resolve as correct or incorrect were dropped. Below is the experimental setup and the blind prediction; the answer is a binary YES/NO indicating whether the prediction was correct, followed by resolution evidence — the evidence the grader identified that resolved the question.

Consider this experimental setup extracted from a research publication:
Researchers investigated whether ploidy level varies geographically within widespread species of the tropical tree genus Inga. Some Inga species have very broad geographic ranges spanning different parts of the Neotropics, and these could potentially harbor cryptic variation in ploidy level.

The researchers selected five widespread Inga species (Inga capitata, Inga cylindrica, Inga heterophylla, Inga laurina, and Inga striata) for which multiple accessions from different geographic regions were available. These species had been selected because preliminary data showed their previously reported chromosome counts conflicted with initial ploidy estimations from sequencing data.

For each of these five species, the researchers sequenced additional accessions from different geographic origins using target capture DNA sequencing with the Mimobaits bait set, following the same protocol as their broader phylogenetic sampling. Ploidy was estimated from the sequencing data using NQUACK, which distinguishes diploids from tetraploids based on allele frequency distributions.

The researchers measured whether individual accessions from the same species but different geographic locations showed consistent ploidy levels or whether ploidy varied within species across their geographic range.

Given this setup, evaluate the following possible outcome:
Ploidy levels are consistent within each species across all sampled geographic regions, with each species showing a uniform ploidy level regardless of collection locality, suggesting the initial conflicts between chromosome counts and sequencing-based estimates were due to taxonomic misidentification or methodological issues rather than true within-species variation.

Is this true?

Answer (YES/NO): NO